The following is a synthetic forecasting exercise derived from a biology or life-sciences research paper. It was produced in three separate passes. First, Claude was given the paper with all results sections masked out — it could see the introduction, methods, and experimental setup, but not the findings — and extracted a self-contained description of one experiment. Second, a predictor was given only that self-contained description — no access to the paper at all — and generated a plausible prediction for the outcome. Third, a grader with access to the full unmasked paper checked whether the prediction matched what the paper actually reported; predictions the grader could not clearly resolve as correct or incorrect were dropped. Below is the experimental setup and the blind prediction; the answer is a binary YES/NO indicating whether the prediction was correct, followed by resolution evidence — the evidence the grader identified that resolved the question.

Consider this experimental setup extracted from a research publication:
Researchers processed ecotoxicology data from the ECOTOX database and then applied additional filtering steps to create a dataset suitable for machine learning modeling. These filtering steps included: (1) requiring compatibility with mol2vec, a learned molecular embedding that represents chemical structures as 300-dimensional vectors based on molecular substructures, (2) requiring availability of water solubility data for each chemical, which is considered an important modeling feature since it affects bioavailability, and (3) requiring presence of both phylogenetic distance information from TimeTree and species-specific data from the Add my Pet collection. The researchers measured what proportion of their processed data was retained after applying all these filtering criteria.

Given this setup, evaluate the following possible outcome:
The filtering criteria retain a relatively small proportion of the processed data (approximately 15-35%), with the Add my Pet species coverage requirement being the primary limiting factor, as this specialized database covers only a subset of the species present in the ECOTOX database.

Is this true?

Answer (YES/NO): NO